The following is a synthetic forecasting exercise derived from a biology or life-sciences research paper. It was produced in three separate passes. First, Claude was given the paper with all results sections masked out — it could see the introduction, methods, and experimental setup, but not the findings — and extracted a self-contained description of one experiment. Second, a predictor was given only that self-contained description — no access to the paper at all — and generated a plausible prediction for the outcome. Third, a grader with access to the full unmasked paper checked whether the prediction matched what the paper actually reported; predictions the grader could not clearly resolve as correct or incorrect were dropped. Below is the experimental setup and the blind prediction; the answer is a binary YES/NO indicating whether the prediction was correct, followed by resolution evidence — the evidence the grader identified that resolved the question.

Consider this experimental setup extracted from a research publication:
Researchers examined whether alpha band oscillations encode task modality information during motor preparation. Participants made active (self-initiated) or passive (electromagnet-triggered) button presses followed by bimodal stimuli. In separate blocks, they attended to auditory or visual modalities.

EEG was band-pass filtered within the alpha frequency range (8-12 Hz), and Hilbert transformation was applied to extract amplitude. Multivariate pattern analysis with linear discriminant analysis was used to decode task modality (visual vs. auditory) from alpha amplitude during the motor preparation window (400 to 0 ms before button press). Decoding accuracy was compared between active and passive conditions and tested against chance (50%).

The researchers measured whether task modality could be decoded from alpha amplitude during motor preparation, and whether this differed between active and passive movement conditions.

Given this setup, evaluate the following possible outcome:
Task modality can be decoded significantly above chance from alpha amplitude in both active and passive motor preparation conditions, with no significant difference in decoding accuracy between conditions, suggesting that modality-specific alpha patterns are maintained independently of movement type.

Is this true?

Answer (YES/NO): NO